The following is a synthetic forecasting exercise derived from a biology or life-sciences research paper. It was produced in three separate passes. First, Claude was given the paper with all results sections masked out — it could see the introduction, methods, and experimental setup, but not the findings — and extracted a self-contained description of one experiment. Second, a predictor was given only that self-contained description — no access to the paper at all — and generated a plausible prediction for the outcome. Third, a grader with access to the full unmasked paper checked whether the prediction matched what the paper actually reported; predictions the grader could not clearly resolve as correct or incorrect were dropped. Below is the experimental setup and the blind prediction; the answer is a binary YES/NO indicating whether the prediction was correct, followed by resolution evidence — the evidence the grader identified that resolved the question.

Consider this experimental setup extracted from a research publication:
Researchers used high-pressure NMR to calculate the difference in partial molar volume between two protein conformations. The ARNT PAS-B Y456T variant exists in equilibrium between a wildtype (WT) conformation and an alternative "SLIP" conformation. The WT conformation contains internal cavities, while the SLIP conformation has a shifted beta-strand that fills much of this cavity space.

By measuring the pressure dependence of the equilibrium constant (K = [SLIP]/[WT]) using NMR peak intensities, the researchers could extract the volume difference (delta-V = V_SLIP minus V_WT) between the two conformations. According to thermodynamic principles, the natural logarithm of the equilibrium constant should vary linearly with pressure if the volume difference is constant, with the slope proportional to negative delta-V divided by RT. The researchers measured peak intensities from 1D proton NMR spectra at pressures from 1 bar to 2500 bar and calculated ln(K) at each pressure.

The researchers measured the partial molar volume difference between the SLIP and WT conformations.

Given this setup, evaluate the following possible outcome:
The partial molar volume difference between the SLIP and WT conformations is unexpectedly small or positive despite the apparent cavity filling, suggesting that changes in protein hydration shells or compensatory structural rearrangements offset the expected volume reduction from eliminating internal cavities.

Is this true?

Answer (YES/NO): NO